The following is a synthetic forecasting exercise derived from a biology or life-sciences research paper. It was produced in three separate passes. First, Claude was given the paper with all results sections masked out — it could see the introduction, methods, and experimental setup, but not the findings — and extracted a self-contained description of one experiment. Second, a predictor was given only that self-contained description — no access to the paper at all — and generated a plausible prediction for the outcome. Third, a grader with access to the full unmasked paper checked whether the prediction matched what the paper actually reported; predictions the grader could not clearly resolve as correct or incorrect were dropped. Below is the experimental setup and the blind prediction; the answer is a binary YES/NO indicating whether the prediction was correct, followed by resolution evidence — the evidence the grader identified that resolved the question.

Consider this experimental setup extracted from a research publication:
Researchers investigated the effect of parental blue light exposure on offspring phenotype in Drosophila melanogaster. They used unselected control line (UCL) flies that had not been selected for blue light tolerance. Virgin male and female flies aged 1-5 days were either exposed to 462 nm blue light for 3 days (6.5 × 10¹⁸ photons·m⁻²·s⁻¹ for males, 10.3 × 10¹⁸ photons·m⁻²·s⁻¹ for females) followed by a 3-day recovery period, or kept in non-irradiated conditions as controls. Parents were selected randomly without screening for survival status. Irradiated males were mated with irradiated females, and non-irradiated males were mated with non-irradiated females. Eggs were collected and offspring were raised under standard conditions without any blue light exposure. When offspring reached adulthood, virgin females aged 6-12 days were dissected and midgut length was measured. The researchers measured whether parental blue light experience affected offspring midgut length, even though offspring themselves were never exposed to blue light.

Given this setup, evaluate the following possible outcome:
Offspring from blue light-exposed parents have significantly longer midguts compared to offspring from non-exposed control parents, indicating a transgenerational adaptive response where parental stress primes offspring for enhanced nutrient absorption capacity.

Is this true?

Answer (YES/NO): YES